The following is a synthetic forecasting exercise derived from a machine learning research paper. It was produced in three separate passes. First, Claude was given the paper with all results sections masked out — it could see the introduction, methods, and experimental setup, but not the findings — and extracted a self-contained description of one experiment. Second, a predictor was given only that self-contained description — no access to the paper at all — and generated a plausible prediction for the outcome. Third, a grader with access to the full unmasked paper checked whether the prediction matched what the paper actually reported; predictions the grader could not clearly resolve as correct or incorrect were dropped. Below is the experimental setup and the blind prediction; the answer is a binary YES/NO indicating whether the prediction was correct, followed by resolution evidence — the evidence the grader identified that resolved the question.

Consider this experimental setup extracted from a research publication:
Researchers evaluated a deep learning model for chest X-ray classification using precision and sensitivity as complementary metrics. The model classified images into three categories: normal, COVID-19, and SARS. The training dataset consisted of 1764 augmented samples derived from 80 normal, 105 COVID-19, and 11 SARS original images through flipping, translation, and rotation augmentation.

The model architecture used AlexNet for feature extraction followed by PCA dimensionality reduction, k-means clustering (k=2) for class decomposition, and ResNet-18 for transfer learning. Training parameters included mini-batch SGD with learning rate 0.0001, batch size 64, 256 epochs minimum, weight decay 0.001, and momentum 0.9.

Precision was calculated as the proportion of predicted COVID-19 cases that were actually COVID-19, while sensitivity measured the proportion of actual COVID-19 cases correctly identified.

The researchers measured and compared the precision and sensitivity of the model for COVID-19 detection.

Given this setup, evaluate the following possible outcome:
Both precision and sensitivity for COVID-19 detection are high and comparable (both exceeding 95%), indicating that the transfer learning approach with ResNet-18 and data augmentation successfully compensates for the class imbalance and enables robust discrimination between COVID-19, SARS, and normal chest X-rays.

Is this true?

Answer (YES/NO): NO